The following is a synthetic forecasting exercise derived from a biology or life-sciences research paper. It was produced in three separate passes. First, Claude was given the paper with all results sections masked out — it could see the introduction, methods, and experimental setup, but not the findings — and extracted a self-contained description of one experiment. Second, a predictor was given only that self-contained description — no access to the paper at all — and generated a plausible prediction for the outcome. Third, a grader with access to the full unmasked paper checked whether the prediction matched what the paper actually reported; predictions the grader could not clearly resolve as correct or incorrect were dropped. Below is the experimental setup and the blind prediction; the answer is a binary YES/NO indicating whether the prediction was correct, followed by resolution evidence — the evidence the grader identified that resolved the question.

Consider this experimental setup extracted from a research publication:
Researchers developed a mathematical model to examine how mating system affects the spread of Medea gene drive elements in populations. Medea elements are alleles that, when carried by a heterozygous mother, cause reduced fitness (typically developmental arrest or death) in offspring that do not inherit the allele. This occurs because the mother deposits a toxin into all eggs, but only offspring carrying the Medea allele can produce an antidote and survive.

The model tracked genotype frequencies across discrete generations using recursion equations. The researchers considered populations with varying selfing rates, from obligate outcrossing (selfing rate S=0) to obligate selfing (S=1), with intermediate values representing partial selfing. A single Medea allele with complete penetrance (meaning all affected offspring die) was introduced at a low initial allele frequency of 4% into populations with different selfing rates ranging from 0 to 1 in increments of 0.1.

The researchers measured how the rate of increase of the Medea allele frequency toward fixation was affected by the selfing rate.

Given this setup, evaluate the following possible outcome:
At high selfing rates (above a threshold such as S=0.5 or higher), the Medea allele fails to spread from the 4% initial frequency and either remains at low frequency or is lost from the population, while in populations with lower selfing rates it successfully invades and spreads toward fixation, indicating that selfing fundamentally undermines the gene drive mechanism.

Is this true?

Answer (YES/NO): NO